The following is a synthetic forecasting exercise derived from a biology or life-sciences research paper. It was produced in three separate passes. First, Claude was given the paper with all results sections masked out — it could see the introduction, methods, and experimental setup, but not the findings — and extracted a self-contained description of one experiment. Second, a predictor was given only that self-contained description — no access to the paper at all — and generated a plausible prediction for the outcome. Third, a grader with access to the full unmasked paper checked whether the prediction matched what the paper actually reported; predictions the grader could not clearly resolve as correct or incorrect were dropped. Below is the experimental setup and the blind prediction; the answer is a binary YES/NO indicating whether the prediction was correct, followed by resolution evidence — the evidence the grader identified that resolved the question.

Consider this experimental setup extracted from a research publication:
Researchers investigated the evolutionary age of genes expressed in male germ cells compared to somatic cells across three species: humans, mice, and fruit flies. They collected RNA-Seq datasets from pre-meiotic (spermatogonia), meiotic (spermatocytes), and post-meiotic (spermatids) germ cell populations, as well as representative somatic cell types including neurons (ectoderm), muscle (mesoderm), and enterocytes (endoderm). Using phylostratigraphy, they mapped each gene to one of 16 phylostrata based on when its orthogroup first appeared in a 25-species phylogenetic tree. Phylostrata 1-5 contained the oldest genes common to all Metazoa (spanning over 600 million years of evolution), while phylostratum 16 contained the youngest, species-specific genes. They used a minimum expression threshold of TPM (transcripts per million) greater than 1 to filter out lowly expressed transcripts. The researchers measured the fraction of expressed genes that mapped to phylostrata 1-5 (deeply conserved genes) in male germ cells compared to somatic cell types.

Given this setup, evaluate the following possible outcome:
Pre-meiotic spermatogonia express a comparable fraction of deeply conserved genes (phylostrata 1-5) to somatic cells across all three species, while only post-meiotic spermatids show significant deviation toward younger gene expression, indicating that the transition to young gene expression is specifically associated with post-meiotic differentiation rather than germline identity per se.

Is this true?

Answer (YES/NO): NO